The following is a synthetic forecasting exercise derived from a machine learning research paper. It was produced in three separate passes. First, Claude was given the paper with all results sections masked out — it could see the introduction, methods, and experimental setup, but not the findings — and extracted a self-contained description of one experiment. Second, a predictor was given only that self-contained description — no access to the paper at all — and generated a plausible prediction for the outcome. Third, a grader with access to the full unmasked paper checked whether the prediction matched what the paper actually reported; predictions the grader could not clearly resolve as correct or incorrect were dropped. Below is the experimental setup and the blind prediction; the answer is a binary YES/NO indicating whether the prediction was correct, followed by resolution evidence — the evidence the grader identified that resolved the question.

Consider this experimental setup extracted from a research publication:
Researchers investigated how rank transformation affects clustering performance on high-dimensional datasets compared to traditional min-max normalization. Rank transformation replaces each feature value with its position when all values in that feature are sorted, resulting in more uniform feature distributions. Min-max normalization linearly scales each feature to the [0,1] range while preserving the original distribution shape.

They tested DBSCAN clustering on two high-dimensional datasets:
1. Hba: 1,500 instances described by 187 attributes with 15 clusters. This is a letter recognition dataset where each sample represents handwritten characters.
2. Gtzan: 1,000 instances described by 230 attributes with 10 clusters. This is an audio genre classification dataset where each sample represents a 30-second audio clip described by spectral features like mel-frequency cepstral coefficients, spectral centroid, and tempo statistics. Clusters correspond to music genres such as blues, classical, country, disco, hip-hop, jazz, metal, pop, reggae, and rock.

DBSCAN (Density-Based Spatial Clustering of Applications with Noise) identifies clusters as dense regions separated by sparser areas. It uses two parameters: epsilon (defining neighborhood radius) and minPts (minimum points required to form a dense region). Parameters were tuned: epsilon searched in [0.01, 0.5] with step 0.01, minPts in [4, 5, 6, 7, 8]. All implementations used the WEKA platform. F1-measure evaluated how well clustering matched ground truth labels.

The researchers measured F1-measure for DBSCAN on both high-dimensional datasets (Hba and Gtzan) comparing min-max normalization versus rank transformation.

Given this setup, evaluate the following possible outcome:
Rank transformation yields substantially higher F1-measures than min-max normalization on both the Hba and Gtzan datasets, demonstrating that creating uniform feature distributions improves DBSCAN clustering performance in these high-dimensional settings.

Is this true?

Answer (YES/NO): NO